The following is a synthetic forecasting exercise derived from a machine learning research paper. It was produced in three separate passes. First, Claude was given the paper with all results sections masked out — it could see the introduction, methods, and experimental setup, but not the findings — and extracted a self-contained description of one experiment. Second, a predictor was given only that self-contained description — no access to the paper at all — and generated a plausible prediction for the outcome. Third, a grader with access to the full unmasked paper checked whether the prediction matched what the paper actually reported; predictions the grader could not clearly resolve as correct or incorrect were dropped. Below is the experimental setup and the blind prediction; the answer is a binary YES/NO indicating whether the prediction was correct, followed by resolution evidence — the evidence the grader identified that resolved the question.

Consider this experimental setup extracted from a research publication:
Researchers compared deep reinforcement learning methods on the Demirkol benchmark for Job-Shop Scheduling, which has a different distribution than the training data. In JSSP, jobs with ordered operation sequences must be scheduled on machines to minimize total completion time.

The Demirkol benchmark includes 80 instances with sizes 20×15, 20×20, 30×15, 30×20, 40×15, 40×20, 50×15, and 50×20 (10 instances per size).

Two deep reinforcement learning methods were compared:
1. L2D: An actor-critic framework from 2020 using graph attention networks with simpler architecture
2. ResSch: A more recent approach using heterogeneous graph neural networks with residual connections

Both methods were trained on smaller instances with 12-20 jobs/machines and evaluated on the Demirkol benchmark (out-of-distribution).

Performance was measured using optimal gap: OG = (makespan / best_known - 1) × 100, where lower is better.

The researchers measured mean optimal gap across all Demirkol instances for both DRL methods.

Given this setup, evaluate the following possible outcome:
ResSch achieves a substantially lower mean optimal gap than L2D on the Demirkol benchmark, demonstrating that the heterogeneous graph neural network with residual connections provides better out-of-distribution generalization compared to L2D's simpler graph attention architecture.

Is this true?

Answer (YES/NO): YES